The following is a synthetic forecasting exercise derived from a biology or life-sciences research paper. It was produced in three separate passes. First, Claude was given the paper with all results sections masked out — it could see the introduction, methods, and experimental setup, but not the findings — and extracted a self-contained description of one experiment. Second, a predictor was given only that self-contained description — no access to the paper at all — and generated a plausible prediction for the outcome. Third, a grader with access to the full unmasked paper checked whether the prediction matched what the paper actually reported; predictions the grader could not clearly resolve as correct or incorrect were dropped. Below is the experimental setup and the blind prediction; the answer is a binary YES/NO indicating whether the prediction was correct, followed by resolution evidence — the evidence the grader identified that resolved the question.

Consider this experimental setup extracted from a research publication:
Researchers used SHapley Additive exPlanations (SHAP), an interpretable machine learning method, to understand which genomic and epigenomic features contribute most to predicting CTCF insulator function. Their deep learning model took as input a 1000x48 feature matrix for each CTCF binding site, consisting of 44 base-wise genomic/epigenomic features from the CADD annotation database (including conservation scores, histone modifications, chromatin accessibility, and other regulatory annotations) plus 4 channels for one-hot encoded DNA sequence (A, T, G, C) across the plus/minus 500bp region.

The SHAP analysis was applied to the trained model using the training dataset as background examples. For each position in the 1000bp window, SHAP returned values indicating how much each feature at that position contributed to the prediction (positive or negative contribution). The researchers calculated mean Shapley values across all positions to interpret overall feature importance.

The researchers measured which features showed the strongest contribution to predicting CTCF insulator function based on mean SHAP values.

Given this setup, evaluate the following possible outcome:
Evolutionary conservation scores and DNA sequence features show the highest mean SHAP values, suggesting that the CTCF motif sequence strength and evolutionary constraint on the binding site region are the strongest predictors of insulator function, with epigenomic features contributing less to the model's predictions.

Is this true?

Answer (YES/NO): NO